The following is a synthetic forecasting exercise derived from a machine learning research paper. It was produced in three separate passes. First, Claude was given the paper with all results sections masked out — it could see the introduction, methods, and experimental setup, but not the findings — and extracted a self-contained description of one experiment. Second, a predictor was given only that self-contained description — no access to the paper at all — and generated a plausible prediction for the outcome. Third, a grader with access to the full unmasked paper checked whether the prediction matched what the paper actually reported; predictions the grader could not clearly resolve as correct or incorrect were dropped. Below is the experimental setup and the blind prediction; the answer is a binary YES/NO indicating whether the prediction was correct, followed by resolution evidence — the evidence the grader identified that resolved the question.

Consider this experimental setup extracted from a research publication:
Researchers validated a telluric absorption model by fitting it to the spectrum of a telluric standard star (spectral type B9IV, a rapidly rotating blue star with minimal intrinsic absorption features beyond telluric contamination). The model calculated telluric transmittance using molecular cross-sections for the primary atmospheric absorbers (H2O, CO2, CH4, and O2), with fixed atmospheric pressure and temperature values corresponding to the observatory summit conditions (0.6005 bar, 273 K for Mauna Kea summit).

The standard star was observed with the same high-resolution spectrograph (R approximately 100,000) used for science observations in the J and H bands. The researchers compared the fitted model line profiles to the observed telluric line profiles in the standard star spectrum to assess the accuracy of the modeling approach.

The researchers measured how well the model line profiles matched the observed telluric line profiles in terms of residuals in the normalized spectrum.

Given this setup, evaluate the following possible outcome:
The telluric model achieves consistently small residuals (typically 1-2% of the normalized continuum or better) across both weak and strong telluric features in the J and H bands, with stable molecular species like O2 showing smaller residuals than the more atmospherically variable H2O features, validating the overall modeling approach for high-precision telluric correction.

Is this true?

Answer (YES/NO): NO